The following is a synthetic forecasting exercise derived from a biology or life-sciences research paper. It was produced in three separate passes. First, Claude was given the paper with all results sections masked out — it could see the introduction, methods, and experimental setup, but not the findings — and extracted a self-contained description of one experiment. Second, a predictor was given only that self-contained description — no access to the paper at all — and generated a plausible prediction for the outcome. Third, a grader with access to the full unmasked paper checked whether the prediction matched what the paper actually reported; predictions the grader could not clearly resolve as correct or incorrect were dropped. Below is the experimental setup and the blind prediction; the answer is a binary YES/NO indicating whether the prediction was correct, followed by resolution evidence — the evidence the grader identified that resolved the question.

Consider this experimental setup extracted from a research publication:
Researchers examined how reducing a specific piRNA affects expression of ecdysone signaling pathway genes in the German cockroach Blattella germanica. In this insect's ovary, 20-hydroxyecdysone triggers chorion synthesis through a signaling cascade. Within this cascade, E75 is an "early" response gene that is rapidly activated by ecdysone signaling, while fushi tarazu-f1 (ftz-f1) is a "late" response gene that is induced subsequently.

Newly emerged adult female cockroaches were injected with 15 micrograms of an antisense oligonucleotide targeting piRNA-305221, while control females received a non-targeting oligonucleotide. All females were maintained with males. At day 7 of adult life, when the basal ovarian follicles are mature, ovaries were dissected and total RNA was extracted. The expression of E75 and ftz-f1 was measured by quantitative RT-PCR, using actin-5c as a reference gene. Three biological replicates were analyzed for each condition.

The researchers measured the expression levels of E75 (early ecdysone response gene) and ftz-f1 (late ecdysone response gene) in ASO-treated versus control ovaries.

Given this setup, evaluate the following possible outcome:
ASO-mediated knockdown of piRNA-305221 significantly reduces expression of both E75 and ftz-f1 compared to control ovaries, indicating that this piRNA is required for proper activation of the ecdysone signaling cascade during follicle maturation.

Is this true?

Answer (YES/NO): YES